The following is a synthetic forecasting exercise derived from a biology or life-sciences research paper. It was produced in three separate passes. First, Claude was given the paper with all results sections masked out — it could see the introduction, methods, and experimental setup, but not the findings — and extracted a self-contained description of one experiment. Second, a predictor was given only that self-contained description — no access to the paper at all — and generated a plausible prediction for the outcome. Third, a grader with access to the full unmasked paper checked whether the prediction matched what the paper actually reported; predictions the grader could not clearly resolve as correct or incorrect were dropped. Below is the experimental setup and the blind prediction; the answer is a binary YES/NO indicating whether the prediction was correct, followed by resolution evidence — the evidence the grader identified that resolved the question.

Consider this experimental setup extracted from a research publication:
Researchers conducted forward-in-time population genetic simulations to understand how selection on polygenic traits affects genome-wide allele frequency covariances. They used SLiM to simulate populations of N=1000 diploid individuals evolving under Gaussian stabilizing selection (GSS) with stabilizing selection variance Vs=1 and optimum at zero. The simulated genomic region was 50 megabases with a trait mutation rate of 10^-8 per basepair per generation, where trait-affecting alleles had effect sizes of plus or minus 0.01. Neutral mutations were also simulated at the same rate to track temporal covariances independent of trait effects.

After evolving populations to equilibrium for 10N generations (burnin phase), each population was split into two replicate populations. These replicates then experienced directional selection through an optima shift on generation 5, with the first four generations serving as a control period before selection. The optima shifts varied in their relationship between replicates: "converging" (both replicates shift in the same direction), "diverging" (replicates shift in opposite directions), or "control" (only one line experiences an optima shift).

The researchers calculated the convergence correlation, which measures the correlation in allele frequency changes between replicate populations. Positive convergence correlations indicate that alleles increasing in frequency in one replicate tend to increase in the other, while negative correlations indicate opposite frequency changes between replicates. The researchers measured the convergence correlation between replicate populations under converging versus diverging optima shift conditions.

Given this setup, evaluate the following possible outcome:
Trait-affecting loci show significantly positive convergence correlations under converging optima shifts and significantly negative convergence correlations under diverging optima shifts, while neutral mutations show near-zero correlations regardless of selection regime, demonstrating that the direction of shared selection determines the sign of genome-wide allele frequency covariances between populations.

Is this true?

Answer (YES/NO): NO